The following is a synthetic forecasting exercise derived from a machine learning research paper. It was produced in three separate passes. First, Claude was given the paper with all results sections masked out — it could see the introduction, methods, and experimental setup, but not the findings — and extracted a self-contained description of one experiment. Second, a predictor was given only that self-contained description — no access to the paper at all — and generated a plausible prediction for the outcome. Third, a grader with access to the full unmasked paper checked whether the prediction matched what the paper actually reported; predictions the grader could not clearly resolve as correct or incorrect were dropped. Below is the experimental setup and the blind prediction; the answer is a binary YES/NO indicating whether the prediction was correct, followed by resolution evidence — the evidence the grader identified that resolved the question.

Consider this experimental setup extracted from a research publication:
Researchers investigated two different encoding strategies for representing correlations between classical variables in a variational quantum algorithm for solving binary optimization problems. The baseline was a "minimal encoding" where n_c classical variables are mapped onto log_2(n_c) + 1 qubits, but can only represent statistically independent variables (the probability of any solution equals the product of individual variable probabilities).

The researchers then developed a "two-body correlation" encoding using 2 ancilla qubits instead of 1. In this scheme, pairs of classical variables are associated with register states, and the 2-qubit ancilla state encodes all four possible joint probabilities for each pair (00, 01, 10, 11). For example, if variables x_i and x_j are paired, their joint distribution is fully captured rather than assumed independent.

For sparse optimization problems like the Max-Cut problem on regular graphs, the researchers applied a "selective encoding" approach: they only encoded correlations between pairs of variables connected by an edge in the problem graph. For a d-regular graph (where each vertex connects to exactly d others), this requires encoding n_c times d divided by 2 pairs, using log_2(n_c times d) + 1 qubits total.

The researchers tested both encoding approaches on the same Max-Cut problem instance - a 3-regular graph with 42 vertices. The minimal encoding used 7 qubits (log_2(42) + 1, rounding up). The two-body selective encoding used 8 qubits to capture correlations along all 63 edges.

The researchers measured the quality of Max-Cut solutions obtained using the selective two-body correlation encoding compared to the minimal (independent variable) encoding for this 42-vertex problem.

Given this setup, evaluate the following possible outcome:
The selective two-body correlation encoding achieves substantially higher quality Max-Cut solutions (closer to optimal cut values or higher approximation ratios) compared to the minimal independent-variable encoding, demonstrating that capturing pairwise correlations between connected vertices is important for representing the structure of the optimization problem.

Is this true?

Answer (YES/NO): YES